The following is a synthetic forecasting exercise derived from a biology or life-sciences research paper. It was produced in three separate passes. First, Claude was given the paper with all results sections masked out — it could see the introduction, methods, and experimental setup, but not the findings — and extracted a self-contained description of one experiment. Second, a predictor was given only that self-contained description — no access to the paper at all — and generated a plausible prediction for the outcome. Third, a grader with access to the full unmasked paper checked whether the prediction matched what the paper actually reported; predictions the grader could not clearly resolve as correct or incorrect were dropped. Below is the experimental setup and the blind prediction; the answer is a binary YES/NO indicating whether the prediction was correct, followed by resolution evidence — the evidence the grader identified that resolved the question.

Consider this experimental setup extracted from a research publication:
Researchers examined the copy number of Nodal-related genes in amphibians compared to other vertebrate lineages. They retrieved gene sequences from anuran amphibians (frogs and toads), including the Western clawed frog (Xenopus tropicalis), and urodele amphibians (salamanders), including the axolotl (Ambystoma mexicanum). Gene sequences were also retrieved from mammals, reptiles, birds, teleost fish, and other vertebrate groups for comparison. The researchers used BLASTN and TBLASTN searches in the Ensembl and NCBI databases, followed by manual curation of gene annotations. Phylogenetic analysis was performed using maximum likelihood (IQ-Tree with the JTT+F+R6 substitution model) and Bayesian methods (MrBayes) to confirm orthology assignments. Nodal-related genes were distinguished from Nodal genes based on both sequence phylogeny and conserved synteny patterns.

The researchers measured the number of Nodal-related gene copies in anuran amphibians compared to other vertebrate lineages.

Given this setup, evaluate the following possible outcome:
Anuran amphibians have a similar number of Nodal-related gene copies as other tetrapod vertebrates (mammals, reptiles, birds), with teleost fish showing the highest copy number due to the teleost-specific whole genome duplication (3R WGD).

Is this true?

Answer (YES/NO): NO